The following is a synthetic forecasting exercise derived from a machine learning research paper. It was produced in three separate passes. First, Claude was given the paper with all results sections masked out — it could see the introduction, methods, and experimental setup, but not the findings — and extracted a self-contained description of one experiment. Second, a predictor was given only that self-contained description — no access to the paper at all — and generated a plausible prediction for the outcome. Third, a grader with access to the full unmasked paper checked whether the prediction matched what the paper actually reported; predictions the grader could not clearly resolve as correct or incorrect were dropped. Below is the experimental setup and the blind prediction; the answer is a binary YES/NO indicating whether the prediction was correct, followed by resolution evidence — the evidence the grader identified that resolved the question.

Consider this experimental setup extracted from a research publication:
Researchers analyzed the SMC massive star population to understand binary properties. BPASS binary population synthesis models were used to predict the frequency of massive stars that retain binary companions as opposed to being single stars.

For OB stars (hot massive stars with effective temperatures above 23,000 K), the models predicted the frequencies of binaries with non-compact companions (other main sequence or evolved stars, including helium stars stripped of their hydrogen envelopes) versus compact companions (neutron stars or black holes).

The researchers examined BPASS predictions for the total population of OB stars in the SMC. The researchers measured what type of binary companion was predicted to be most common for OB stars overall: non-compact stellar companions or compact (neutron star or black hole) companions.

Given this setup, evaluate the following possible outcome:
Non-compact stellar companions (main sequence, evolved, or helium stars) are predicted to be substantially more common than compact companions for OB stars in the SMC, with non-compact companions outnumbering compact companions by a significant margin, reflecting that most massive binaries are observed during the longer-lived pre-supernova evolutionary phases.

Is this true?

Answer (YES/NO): YES